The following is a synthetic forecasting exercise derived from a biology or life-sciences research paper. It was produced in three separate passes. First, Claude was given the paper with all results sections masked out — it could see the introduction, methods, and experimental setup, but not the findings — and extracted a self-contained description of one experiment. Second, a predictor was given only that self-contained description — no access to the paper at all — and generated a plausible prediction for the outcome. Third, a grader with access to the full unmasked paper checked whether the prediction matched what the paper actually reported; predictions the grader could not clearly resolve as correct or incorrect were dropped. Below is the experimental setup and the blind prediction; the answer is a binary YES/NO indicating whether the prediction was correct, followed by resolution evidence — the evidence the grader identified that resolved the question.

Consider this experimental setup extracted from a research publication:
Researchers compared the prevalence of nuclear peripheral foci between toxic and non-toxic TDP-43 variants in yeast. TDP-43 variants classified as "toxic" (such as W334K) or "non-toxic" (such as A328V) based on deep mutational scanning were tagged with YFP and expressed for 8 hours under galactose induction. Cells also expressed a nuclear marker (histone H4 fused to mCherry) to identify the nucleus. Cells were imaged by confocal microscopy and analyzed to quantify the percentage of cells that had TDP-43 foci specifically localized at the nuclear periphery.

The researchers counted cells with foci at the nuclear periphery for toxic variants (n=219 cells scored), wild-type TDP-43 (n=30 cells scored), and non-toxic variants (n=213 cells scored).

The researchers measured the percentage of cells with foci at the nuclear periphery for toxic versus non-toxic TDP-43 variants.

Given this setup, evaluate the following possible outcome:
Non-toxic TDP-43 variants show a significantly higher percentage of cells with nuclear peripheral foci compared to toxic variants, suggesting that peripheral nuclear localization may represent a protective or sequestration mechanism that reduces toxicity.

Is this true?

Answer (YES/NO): NO